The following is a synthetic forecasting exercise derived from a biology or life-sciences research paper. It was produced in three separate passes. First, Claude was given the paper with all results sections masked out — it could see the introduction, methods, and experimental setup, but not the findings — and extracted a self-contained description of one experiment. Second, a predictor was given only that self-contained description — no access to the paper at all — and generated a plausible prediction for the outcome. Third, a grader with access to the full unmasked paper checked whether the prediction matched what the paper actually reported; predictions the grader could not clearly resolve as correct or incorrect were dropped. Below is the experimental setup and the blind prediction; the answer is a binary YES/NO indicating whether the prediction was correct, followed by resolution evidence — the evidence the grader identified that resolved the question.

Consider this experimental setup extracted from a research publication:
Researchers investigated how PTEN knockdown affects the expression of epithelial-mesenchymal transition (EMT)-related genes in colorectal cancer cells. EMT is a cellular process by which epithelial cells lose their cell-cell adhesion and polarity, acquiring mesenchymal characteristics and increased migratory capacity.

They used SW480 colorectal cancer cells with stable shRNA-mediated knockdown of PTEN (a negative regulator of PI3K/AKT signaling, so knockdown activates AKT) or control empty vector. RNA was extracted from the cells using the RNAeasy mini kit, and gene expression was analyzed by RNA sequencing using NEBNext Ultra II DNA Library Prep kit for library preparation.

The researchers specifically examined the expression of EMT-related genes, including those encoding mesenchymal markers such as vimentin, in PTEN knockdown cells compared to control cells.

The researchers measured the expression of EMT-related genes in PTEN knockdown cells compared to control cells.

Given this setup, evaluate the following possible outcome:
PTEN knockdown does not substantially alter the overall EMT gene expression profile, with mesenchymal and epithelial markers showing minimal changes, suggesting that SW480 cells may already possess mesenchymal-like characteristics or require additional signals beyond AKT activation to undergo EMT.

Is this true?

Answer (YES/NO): NO